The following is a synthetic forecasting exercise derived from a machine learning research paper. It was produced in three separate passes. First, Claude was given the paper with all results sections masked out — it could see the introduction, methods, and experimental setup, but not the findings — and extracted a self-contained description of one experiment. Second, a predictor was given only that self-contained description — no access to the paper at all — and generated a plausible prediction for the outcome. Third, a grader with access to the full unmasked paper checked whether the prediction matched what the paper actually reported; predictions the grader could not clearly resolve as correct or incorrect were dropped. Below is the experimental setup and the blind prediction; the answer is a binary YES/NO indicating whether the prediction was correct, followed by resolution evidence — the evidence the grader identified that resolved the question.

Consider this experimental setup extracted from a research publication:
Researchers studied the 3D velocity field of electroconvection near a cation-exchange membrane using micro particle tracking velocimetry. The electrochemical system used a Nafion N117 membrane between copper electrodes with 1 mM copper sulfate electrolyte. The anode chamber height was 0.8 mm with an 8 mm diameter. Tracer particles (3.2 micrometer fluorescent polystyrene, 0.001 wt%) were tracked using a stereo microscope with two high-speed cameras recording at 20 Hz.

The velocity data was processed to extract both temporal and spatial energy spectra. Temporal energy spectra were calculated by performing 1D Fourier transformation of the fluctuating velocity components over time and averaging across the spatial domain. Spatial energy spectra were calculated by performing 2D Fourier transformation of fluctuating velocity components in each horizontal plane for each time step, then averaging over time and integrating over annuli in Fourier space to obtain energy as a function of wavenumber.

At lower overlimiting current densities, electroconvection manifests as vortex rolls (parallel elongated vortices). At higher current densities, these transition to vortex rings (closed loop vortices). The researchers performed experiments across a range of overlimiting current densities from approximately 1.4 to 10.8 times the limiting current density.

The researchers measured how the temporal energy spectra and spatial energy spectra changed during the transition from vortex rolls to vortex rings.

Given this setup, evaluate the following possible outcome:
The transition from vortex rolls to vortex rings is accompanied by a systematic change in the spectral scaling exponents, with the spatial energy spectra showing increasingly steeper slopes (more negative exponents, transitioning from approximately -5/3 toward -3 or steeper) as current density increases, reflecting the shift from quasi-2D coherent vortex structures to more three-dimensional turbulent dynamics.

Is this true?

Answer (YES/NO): NO